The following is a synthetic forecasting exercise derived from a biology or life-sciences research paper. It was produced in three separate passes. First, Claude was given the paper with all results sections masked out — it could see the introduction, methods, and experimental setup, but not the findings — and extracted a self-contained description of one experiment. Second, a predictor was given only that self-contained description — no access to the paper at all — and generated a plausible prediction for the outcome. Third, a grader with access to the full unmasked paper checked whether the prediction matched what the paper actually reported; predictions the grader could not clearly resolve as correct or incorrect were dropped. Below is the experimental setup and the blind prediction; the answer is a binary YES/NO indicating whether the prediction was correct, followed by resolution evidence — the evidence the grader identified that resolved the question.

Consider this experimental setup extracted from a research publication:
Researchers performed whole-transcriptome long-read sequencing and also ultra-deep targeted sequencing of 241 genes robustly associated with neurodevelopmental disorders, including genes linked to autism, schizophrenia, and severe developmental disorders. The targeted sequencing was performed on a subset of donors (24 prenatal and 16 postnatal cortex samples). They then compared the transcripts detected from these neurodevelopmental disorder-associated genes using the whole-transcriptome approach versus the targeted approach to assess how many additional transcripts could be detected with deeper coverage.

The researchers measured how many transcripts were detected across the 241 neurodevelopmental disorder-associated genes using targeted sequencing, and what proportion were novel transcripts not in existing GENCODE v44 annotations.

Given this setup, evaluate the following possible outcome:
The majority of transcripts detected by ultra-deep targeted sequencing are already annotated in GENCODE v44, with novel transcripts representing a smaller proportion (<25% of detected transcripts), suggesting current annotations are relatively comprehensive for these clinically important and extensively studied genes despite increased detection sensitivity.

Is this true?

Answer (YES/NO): NO